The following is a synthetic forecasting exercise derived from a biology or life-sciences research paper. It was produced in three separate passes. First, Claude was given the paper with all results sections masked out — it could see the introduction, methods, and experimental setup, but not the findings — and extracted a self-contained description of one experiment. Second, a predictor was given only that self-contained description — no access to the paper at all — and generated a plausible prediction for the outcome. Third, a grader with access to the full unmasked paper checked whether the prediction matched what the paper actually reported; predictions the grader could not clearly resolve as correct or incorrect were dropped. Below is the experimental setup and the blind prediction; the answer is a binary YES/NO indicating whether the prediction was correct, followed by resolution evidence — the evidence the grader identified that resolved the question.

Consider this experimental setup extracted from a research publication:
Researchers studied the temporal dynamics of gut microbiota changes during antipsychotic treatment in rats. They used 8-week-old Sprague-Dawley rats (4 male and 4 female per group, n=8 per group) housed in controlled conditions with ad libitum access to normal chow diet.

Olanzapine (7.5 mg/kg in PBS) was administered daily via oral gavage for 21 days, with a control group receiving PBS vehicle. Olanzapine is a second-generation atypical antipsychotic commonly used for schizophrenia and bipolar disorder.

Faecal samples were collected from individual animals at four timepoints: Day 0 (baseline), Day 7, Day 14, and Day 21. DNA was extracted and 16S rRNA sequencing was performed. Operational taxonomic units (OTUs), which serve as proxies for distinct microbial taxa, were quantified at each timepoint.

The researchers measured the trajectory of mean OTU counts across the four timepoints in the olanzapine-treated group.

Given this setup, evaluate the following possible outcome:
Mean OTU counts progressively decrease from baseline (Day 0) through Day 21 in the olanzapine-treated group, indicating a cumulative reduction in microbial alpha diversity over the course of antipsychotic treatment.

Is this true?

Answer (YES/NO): YES